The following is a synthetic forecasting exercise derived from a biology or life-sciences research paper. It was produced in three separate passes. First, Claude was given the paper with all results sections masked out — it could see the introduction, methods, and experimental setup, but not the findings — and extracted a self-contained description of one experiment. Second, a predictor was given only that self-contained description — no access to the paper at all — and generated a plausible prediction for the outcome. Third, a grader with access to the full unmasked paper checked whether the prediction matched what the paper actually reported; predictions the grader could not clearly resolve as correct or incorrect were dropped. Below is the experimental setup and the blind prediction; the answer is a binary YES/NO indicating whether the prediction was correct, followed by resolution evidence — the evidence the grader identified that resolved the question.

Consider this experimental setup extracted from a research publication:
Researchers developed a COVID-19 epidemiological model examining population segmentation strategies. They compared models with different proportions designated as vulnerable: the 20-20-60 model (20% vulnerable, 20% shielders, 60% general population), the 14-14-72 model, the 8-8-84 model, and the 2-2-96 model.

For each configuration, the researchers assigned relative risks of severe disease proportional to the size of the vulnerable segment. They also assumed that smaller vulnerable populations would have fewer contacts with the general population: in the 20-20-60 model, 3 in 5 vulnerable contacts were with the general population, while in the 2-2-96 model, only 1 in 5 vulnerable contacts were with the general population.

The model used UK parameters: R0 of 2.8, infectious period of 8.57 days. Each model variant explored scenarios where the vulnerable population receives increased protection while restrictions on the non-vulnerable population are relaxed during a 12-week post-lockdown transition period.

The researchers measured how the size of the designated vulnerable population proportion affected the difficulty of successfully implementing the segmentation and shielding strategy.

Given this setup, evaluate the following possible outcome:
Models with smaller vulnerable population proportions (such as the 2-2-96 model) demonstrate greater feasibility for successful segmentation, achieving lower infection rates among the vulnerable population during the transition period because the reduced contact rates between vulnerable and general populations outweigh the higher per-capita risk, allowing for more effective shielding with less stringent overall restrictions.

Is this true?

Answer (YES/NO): NO